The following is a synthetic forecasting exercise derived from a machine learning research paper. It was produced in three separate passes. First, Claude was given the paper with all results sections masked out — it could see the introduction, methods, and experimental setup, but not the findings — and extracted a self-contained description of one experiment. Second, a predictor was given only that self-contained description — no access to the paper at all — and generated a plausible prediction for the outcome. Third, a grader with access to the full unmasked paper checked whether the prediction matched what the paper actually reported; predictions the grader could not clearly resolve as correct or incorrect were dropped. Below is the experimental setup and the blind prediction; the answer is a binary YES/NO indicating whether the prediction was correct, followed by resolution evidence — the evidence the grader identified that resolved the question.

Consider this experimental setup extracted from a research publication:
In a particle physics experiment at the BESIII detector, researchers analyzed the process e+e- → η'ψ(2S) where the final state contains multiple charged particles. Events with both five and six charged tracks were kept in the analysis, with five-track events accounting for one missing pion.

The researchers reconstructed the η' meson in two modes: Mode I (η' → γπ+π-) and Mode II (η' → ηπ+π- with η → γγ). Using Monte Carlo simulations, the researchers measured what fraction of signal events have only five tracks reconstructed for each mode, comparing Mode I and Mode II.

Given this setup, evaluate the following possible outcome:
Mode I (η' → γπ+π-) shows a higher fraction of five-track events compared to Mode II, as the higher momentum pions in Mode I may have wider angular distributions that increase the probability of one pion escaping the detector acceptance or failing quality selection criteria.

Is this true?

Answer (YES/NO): NO